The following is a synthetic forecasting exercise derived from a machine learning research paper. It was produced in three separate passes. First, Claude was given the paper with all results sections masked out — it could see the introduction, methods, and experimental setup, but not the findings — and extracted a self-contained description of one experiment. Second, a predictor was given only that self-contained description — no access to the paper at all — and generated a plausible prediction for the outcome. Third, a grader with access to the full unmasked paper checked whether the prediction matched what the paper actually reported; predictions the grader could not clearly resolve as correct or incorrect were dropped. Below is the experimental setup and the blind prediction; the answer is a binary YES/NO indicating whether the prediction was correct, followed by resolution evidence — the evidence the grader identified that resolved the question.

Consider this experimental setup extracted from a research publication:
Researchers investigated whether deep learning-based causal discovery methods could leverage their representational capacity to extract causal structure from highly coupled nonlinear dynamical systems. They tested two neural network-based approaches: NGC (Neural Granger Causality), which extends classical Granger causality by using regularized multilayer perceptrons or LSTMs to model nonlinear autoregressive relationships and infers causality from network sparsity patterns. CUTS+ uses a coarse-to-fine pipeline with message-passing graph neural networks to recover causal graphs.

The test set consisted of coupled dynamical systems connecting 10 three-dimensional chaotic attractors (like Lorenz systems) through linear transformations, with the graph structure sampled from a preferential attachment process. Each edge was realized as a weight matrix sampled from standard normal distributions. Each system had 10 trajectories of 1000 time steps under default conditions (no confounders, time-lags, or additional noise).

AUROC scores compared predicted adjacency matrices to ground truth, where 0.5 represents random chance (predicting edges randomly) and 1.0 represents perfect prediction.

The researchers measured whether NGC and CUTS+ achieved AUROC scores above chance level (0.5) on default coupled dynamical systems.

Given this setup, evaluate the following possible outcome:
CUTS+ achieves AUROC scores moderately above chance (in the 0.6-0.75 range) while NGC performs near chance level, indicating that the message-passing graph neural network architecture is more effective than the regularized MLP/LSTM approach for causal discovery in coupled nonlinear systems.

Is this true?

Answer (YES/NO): NO